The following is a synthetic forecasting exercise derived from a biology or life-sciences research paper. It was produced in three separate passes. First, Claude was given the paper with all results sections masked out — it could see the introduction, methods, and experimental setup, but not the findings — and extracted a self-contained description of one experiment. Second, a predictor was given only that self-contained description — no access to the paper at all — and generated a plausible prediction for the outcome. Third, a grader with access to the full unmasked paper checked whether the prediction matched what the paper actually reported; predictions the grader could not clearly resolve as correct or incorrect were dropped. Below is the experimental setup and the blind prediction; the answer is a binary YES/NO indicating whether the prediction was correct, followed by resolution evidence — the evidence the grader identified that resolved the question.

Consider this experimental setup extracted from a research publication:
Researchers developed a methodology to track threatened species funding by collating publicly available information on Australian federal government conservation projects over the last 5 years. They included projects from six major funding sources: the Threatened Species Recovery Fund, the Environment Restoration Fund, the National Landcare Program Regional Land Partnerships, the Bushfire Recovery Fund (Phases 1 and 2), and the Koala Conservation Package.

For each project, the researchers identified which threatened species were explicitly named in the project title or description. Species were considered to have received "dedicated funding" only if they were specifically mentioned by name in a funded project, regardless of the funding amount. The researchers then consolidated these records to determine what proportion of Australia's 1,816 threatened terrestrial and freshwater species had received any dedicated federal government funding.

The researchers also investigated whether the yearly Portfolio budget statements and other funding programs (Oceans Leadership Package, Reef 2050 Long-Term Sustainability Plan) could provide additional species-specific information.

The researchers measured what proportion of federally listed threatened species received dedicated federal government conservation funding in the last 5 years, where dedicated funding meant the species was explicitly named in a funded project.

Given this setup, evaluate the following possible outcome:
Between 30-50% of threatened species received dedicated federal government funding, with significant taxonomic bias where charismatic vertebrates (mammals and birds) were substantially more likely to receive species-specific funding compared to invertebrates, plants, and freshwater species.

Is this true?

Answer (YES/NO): NO